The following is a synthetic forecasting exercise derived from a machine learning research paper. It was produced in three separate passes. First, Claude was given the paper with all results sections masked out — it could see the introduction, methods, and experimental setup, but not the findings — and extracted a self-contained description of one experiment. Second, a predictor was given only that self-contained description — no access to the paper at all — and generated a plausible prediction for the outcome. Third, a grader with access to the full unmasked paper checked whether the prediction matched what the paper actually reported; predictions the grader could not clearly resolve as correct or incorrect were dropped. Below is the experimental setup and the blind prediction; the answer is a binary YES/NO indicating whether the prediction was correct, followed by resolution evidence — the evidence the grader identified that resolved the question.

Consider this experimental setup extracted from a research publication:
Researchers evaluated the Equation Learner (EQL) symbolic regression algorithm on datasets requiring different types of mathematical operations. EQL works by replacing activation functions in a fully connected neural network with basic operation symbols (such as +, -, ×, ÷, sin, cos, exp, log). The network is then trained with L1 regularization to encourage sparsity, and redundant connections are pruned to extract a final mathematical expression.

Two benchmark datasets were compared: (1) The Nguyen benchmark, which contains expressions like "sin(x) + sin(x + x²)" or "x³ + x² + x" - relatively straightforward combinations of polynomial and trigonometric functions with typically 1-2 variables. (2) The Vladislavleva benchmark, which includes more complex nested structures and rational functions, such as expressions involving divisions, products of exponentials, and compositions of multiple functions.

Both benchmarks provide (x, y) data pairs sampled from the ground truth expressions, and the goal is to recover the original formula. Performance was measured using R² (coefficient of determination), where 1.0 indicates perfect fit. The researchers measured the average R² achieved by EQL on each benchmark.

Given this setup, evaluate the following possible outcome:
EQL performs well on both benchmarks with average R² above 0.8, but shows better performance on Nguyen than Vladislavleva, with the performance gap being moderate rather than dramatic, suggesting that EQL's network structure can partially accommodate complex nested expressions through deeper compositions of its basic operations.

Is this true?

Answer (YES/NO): YES